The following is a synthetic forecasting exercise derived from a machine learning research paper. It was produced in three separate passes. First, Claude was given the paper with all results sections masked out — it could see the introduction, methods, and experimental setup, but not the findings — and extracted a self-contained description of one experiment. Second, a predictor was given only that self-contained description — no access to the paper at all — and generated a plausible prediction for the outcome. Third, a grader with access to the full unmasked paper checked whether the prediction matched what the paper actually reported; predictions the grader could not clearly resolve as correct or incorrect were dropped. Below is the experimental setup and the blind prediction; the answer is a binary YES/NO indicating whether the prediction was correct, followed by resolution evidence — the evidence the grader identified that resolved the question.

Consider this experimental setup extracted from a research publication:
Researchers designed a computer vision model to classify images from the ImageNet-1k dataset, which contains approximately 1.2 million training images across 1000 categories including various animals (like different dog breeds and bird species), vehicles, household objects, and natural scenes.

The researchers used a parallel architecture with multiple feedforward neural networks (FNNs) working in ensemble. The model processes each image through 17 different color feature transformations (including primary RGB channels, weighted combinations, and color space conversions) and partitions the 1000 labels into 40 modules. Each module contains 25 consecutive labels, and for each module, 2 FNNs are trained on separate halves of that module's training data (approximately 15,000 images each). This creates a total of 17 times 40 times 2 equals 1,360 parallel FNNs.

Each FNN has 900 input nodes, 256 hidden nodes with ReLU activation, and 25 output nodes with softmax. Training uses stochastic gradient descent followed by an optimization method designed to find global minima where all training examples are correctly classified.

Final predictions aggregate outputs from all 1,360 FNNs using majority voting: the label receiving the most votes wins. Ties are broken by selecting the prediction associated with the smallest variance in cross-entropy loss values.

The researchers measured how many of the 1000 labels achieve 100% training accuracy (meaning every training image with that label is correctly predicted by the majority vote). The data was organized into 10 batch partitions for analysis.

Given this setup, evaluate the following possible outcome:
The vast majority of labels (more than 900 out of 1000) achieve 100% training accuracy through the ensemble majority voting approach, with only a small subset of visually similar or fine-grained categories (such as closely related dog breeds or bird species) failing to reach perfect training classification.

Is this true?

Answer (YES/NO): NO